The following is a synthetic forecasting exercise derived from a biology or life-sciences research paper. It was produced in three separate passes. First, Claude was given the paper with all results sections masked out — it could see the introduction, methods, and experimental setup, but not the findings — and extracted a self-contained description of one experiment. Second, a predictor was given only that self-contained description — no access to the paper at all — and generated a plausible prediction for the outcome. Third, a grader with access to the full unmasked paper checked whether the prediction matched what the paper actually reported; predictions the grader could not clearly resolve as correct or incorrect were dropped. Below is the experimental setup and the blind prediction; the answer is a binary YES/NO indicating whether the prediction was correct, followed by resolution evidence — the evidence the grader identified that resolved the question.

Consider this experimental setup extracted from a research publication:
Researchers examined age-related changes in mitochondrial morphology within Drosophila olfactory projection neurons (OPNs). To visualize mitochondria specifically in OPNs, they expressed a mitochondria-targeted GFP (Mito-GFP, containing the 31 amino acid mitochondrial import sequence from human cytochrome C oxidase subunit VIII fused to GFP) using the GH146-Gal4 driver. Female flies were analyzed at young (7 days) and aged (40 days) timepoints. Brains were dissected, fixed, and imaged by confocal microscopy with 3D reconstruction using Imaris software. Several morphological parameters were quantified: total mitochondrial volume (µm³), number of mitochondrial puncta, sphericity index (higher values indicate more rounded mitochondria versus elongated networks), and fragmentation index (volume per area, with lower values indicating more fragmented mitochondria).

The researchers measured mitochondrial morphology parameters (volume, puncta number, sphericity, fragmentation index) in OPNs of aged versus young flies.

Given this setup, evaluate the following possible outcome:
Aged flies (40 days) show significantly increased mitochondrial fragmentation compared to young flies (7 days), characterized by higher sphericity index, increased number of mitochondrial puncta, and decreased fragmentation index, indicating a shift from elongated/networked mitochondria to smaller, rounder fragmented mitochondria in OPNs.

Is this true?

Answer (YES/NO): YES